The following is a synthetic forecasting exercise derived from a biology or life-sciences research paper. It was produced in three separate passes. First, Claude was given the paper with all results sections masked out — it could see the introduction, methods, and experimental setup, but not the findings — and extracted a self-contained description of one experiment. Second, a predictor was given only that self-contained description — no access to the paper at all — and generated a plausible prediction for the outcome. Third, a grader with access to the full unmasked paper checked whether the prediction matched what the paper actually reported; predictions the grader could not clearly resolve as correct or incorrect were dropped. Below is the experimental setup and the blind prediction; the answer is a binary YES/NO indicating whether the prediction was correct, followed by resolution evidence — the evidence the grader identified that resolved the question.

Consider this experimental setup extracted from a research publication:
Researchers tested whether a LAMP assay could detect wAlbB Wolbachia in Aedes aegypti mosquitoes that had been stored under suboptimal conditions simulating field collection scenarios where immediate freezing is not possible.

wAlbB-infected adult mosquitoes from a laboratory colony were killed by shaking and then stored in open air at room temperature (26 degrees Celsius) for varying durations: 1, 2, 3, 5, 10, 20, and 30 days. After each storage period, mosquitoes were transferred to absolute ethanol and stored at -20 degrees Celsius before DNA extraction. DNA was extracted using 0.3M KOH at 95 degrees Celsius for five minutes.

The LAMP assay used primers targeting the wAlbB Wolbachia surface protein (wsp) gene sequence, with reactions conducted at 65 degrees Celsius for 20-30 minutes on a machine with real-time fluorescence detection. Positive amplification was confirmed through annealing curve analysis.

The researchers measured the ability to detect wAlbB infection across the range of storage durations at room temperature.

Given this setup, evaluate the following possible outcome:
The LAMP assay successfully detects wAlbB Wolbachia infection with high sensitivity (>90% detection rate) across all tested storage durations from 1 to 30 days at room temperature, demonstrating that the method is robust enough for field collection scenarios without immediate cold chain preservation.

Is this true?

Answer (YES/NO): YES